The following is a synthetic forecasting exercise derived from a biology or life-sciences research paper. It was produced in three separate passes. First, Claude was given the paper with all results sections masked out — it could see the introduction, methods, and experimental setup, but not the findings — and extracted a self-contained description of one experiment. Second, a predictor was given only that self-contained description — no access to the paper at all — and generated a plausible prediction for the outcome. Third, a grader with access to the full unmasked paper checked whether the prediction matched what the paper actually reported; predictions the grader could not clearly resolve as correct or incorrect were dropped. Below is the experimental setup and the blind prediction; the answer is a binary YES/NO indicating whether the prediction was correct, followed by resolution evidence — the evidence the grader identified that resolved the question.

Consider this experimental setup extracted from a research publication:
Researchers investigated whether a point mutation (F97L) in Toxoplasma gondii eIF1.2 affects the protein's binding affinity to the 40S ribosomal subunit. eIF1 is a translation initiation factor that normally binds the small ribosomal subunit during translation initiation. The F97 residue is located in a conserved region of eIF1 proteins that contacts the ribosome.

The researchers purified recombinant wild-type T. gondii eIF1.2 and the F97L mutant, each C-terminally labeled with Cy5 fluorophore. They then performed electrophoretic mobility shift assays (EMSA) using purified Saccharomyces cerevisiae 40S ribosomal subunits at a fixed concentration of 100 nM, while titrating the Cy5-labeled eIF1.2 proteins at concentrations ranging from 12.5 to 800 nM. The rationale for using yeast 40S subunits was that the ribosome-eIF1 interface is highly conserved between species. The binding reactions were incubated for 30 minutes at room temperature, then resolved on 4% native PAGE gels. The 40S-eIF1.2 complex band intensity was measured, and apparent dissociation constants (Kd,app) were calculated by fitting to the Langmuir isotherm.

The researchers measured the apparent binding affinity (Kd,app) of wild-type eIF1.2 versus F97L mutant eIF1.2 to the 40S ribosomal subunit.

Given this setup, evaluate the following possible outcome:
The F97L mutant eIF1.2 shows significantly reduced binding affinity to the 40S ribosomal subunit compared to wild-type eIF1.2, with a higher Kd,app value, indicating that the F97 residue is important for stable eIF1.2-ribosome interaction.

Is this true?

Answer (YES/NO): NO